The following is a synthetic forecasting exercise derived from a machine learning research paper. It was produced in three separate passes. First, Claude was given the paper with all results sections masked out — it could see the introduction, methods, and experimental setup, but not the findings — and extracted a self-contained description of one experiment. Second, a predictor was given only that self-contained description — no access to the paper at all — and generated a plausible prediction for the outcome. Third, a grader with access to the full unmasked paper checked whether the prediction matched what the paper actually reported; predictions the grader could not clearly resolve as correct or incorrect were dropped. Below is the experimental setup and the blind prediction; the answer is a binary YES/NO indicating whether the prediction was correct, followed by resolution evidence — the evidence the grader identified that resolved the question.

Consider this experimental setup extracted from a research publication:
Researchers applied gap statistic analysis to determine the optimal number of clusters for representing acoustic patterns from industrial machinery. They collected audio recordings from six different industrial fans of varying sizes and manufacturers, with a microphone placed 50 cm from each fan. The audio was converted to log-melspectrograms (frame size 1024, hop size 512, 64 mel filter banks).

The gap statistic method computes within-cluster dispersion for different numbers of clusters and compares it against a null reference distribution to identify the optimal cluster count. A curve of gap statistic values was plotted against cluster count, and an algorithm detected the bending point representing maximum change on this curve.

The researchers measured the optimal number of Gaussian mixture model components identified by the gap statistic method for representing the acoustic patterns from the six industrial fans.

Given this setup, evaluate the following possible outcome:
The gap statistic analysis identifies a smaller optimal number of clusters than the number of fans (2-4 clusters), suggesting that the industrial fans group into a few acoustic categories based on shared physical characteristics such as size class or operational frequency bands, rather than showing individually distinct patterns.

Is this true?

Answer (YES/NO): YES